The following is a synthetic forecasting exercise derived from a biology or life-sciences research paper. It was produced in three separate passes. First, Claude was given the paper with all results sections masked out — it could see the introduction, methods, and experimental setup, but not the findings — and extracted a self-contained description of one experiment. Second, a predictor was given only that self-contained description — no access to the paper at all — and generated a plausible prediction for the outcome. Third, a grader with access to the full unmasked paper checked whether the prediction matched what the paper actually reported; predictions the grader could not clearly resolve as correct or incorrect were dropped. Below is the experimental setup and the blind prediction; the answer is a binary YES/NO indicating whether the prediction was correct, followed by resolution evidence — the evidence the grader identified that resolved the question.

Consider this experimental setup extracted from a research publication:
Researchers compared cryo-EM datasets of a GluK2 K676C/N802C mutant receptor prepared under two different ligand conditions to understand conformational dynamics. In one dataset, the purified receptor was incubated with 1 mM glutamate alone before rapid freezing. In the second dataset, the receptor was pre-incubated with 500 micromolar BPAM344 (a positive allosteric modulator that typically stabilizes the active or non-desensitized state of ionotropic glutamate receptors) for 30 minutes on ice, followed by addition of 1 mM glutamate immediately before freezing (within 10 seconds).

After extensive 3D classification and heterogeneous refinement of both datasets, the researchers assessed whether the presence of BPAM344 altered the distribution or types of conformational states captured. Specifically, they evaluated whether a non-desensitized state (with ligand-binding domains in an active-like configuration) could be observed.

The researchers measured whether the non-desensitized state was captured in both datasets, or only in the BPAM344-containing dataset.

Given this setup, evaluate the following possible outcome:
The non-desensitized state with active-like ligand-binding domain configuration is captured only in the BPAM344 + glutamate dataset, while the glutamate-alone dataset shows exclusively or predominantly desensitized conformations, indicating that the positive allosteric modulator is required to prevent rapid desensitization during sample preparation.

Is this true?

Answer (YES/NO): YES